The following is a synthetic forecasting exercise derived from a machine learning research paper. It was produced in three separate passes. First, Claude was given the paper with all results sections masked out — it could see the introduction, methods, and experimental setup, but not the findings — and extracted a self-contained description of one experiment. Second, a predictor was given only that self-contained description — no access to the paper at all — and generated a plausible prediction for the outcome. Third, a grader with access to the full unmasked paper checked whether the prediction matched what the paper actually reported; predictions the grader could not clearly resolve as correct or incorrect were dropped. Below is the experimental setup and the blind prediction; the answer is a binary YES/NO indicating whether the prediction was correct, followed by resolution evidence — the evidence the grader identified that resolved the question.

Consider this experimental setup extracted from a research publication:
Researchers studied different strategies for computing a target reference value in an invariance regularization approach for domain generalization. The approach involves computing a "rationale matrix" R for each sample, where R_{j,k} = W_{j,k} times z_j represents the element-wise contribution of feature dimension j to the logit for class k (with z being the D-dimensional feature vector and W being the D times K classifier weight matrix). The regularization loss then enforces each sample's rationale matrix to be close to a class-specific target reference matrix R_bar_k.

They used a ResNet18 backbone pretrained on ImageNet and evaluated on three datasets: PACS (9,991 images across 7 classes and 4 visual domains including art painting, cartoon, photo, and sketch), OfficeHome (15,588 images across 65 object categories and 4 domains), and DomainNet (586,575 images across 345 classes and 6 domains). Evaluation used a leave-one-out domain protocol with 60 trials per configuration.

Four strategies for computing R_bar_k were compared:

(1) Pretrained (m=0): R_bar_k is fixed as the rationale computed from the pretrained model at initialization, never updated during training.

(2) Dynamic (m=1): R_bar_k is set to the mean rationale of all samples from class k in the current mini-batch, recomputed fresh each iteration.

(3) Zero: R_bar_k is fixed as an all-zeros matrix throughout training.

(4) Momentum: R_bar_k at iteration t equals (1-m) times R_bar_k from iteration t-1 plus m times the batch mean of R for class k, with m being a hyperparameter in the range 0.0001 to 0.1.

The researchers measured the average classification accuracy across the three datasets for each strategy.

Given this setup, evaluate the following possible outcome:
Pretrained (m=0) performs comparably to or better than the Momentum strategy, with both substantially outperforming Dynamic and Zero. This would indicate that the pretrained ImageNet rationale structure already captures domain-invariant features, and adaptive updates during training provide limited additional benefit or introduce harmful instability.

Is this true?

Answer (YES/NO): NO